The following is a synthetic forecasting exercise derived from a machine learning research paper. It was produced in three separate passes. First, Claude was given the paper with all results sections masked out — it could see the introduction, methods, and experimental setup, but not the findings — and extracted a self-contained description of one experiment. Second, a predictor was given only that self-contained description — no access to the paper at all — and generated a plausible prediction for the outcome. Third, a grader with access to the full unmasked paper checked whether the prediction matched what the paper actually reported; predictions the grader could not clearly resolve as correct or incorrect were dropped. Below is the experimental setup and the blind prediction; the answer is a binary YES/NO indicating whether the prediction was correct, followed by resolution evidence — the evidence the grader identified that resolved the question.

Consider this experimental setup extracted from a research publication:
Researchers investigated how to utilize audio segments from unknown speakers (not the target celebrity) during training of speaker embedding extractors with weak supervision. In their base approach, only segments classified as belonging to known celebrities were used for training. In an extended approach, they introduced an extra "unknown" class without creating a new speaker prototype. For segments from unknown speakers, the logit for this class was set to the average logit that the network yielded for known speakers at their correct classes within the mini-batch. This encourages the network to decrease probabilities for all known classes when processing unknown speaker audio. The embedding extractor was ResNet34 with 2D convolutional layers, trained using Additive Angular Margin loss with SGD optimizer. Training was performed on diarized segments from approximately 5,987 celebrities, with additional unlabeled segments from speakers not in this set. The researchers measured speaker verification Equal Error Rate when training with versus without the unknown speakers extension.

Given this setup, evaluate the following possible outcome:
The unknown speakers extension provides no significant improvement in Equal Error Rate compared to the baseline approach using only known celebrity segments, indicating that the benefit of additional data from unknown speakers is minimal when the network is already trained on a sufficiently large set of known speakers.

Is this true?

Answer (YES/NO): YES